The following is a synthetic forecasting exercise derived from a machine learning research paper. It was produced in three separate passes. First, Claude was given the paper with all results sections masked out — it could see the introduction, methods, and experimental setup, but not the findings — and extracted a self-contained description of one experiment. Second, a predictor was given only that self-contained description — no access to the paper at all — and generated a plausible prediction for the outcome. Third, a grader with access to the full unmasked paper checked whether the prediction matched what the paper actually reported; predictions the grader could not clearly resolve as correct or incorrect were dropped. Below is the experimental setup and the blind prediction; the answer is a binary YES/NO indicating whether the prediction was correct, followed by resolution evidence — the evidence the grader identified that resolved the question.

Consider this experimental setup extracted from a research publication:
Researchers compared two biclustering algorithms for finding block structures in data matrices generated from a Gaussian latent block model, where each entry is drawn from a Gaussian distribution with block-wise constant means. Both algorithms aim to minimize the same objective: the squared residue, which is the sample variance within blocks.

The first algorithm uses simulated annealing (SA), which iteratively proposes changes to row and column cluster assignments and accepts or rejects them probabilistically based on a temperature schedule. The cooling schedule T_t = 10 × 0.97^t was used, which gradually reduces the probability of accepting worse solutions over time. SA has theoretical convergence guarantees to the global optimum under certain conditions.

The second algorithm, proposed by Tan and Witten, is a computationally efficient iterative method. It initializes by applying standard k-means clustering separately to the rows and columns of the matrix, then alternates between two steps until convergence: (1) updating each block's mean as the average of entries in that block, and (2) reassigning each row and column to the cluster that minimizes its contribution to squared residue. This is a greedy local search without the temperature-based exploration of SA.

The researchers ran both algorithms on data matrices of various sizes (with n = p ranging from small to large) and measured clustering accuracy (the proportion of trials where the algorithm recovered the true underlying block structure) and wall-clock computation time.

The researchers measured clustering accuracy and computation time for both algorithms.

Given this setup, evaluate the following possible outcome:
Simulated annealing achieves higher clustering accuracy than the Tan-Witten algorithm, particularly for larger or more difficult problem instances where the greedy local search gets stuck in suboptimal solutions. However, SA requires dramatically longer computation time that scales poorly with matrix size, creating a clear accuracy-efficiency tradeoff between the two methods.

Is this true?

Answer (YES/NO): NO